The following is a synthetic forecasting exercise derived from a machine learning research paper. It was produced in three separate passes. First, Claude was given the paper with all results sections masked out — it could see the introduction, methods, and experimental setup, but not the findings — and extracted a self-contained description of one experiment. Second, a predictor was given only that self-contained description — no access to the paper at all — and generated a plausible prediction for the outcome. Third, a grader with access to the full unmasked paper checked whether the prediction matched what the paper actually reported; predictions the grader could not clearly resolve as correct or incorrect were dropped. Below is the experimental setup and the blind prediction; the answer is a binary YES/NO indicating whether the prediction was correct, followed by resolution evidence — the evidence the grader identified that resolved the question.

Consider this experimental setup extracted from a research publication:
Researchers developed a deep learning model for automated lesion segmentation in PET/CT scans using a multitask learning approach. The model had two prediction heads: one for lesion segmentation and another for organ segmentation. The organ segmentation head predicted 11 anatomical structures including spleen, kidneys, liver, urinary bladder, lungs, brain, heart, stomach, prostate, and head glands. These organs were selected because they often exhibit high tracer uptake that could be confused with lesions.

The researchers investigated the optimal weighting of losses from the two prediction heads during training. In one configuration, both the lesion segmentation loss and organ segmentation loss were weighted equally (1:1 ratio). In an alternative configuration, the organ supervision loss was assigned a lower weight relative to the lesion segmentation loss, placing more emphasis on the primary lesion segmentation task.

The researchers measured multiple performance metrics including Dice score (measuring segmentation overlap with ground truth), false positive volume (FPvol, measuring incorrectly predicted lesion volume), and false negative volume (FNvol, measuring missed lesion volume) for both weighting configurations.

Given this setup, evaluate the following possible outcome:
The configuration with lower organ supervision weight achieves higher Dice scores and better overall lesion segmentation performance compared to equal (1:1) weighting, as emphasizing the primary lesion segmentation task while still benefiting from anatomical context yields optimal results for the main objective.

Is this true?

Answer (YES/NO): NO